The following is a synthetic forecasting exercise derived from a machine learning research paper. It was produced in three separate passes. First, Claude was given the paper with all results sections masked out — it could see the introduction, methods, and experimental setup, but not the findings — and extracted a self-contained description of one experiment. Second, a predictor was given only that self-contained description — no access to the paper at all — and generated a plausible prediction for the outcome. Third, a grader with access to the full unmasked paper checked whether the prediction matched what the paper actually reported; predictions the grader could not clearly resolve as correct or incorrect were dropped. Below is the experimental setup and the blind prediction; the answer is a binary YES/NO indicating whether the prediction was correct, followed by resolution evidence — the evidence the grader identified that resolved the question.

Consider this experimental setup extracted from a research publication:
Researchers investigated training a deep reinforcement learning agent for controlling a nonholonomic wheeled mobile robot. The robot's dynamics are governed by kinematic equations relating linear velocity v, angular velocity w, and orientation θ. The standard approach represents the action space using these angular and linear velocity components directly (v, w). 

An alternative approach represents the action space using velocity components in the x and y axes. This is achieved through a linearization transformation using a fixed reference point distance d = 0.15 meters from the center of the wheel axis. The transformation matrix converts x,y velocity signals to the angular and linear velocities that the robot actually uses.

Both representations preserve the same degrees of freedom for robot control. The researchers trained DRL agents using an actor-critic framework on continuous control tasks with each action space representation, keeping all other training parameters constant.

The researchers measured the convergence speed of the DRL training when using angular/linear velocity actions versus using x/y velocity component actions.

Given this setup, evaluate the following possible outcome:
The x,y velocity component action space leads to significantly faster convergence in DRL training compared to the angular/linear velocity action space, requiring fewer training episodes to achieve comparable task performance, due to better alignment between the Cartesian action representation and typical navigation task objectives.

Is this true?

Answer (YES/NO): NO